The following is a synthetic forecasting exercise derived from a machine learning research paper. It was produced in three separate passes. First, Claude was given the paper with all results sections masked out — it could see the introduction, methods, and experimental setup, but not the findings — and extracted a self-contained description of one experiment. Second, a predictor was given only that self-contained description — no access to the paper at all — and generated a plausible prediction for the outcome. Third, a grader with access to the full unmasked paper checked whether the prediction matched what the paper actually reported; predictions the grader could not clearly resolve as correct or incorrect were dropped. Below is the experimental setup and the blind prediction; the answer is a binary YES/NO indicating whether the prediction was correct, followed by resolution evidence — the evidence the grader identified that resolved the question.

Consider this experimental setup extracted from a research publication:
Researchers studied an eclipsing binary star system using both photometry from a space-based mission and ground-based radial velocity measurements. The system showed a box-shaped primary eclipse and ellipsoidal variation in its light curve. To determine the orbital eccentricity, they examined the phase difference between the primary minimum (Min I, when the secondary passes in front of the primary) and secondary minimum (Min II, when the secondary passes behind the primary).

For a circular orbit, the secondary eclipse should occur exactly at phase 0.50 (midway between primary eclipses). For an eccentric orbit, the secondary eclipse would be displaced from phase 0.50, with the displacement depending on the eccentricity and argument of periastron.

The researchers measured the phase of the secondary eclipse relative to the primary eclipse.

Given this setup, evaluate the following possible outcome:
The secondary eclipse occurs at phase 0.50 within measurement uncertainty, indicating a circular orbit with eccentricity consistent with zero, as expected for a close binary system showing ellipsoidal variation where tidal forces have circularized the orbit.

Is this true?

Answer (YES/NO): YES